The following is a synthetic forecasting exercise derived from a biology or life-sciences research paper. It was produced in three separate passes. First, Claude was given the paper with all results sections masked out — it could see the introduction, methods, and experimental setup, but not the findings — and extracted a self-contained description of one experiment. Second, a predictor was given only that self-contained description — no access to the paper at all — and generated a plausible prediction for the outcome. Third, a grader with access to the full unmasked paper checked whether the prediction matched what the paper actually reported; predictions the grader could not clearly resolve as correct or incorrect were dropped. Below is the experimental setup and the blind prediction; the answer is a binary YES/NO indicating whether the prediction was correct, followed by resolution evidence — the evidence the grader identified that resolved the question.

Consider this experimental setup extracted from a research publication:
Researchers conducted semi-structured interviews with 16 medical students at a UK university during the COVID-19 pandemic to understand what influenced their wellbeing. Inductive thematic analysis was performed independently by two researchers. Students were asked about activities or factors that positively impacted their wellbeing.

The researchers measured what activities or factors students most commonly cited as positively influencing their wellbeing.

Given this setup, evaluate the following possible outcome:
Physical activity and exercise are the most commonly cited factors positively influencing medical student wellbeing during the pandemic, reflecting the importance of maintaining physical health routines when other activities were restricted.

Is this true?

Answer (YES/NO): NO